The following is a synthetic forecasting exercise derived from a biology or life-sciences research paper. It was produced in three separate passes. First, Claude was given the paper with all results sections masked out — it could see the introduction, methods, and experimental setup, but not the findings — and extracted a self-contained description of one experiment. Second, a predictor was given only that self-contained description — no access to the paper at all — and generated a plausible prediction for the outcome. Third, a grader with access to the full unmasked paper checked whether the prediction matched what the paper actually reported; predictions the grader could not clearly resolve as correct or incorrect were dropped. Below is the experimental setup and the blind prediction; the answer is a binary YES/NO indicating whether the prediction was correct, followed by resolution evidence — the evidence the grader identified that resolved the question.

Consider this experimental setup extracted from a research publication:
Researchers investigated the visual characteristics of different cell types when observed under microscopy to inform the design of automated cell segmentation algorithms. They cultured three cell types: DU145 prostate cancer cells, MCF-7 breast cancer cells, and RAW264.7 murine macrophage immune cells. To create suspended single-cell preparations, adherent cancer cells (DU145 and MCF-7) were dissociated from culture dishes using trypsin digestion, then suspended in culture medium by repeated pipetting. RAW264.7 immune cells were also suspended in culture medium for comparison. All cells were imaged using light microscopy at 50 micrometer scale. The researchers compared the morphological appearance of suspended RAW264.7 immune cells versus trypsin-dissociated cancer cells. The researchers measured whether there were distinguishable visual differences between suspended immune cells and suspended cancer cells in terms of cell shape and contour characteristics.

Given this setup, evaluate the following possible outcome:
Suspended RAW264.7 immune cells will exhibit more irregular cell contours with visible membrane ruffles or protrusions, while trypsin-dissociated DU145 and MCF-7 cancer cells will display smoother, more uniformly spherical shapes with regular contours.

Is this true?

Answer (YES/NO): NO